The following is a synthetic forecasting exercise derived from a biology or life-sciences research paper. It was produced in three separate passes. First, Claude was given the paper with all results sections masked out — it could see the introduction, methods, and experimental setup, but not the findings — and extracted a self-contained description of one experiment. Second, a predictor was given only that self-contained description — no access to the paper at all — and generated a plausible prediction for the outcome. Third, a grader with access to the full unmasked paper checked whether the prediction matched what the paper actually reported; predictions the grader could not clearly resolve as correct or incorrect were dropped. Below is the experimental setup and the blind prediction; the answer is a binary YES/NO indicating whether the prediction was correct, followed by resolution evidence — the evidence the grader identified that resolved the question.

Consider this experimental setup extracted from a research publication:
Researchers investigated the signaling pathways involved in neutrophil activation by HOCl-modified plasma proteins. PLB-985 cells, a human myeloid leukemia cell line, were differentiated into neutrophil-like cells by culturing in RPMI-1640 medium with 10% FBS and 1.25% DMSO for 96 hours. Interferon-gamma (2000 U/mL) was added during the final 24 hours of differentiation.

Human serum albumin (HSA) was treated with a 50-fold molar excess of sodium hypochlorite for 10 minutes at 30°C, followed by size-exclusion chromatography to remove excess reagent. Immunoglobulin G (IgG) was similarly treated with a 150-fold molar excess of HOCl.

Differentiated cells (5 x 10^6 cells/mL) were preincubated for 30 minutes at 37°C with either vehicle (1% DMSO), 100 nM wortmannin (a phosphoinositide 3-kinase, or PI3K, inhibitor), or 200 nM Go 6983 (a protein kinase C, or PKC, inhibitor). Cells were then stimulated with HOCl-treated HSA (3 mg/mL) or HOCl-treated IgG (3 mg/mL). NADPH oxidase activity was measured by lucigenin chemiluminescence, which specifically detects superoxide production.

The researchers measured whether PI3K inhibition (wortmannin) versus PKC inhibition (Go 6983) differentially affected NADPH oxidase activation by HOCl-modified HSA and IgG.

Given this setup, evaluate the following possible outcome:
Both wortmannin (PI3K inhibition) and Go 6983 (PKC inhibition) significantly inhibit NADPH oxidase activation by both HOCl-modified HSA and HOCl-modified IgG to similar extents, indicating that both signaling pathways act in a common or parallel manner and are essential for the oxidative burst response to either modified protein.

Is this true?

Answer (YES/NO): NO